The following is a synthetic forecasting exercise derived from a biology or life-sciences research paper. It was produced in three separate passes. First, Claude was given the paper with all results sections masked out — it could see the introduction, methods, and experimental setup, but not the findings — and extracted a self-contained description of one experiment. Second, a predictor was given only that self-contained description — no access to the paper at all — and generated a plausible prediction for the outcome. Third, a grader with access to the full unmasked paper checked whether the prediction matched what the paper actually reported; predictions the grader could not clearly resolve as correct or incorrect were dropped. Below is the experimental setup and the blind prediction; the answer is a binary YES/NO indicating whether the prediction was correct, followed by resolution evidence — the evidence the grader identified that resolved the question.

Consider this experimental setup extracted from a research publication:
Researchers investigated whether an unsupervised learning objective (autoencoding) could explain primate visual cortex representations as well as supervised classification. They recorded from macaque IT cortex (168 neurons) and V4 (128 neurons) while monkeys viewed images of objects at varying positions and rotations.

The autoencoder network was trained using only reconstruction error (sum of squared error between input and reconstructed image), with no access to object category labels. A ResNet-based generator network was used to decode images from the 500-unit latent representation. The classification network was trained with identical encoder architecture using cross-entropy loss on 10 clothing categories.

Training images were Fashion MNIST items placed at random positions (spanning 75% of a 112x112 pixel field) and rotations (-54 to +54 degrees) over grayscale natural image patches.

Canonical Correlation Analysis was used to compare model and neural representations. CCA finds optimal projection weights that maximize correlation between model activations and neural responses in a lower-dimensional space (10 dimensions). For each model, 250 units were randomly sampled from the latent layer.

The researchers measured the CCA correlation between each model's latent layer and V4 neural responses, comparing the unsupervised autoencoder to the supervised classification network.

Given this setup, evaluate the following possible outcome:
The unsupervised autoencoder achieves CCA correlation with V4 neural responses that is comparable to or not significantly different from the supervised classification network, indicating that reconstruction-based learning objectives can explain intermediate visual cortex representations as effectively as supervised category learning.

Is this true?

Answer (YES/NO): NO